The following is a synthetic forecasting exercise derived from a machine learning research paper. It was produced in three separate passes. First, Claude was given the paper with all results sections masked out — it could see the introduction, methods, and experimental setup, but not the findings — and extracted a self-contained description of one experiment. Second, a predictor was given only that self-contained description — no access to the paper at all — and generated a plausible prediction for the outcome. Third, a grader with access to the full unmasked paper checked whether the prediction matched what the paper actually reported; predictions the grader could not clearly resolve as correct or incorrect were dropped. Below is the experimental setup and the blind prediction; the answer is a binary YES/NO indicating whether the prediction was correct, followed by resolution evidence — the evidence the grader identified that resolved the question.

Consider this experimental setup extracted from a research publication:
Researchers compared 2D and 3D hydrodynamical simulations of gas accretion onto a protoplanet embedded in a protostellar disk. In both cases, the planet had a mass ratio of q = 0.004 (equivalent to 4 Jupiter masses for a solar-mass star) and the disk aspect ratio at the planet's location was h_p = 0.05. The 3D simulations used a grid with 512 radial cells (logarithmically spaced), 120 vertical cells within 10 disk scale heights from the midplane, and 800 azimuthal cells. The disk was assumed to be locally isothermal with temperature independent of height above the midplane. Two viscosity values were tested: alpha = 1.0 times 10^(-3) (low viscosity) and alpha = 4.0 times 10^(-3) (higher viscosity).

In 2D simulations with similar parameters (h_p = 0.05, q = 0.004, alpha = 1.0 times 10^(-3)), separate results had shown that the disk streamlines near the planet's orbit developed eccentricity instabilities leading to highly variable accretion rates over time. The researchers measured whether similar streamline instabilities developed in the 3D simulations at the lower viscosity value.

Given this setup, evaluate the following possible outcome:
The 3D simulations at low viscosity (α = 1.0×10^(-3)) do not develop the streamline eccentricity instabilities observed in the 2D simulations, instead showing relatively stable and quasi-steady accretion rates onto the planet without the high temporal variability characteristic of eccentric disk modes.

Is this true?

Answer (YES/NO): YES